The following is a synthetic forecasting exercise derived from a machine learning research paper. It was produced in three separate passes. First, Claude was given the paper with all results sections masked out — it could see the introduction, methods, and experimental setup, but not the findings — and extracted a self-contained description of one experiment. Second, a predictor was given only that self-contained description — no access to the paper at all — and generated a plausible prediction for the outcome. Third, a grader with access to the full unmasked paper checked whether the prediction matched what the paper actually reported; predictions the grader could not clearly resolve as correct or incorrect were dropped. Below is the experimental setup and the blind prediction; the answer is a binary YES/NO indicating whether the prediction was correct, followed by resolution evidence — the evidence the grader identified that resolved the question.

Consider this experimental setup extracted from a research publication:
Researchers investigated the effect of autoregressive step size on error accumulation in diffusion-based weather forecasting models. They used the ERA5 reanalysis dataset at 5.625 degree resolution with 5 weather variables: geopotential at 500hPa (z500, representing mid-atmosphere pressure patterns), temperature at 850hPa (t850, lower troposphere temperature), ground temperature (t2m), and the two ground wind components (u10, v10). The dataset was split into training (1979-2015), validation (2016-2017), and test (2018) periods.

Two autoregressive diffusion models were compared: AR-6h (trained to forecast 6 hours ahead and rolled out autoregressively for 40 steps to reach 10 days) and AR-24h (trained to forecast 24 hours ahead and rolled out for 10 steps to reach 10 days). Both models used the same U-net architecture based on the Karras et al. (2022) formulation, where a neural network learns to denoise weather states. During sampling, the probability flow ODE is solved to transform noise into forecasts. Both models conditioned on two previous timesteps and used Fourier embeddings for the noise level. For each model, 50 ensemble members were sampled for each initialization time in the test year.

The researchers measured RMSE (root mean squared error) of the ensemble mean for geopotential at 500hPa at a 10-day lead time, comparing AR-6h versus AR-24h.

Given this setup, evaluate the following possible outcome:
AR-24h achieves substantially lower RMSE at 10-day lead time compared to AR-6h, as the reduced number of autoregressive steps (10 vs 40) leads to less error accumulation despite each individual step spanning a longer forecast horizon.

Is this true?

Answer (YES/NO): YES